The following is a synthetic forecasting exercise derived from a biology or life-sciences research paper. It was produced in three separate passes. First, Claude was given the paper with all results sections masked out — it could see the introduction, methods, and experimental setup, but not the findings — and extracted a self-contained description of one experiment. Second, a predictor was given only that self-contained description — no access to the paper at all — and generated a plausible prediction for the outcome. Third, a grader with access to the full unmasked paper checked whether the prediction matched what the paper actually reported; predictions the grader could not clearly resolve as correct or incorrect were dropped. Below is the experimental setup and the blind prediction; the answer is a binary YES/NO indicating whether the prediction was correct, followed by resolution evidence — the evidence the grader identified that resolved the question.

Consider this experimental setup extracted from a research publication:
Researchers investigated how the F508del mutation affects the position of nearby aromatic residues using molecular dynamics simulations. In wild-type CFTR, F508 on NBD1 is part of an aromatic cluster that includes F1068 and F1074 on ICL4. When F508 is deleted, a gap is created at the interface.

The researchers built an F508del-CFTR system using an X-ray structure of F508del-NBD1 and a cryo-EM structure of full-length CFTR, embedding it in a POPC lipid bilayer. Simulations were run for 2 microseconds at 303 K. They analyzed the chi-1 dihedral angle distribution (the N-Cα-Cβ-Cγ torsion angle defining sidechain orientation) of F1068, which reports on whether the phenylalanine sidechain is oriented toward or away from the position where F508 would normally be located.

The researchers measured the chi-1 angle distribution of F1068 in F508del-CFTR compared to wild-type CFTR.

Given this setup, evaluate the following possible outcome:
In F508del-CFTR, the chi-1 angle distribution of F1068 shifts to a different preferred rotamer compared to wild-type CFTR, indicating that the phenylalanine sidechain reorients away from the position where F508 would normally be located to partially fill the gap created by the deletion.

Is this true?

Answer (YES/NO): NO